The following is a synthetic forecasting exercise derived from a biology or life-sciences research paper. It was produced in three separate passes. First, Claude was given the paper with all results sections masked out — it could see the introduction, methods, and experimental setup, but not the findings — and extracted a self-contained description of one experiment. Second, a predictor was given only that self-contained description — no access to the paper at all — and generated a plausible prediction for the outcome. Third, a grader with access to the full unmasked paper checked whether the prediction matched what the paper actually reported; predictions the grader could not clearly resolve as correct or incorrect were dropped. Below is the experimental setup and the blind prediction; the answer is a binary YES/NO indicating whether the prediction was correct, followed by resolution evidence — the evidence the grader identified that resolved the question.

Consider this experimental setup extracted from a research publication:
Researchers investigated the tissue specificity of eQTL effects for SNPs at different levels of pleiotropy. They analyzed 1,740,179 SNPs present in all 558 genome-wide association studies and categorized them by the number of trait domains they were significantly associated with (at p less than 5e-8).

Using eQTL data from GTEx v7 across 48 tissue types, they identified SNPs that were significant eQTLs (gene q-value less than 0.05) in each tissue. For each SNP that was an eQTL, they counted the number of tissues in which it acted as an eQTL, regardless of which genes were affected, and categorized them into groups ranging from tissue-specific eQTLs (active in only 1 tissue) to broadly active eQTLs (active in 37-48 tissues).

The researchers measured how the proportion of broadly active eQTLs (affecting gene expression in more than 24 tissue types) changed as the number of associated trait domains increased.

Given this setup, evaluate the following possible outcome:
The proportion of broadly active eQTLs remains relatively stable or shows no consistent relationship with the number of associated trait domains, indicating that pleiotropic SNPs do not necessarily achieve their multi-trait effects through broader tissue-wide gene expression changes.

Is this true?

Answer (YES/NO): NO